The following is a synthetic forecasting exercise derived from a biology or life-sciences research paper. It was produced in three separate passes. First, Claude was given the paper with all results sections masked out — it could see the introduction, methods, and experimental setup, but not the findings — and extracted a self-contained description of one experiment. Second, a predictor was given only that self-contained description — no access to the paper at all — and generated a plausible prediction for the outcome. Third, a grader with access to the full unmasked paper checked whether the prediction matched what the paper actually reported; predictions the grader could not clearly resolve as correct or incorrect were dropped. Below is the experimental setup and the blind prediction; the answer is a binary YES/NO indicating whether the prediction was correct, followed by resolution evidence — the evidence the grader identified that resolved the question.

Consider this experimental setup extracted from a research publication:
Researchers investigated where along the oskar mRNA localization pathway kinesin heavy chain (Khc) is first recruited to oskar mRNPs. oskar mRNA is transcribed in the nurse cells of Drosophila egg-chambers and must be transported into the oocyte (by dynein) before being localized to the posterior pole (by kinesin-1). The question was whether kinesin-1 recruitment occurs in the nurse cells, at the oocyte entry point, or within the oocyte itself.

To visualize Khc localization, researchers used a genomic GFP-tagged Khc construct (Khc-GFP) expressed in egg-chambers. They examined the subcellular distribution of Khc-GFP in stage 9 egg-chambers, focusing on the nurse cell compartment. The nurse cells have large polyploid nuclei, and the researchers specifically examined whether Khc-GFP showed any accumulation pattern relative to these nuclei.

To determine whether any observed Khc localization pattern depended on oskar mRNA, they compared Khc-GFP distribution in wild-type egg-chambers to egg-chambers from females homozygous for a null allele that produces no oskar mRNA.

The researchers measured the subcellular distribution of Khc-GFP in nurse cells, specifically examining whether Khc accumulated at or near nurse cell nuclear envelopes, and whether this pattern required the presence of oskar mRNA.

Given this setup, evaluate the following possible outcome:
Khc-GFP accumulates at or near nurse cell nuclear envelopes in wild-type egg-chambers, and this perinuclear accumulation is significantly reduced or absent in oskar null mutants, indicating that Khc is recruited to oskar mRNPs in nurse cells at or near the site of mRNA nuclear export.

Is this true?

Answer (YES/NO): YES